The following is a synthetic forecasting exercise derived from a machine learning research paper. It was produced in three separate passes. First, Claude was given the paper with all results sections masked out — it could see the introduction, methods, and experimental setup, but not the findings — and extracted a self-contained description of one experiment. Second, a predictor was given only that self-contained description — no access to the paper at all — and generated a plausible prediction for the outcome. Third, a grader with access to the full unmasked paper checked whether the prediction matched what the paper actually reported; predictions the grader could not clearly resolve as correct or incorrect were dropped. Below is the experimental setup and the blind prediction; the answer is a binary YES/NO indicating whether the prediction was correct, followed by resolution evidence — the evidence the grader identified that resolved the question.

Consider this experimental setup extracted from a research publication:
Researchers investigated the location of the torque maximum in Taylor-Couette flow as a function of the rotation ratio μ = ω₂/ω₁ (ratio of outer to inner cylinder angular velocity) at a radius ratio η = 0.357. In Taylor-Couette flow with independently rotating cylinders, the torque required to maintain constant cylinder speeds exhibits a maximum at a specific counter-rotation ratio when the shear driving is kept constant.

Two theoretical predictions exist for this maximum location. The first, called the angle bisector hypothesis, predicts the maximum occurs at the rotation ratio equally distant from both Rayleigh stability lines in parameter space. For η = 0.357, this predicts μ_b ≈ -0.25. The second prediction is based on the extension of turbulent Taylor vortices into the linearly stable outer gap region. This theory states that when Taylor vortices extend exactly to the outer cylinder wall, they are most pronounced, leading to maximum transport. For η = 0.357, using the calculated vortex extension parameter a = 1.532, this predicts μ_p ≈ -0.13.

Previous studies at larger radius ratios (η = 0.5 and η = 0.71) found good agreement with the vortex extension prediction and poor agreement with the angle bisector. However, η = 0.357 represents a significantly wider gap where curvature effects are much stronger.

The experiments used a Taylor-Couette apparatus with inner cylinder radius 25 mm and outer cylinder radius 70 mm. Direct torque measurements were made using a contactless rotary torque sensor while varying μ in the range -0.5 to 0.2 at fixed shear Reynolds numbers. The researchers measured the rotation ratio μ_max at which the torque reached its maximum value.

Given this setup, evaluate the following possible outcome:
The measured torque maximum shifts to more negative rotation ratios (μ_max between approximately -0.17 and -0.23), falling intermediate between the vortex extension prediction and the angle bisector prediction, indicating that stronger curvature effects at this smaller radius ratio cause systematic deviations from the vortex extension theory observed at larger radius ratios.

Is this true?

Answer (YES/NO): NO